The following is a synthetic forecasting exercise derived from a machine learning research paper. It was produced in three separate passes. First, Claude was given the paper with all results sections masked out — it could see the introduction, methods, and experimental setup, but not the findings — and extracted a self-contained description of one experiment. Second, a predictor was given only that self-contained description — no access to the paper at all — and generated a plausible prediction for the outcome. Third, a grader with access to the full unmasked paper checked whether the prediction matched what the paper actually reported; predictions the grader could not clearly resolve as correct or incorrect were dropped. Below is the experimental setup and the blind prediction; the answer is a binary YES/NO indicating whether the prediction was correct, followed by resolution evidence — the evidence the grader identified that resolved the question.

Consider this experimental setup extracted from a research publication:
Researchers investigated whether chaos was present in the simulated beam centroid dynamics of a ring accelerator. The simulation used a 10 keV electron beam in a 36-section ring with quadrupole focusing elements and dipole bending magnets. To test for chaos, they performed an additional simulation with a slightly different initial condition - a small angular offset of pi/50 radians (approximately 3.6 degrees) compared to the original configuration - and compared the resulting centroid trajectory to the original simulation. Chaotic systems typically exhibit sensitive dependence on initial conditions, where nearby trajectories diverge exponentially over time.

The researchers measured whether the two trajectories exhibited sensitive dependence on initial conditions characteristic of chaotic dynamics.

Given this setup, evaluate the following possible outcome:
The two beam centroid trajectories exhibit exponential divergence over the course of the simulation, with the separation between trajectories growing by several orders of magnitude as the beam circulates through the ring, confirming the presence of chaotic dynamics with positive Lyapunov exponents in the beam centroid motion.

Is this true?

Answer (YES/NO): NO